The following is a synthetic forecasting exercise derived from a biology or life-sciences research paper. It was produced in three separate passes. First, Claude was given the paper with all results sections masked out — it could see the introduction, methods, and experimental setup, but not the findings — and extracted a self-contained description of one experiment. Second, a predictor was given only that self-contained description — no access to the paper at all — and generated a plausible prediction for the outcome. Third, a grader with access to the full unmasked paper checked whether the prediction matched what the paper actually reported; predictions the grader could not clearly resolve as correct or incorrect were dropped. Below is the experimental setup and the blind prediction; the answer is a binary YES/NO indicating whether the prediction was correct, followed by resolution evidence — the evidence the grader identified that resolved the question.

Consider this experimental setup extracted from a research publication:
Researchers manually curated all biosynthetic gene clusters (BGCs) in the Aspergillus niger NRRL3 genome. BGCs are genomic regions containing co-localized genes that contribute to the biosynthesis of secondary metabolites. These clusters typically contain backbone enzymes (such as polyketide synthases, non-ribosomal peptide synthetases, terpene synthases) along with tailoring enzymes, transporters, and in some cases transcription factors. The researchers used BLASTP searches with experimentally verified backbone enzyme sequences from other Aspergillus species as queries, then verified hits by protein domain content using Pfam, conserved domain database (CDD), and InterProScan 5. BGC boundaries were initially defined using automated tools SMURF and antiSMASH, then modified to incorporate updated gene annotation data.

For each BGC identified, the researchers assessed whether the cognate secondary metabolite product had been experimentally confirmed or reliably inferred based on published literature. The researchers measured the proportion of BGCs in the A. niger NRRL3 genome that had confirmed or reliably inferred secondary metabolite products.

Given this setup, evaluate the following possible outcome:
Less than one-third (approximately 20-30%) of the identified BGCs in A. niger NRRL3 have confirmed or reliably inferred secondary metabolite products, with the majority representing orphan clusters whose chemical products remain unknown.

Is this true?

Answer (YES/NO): NO